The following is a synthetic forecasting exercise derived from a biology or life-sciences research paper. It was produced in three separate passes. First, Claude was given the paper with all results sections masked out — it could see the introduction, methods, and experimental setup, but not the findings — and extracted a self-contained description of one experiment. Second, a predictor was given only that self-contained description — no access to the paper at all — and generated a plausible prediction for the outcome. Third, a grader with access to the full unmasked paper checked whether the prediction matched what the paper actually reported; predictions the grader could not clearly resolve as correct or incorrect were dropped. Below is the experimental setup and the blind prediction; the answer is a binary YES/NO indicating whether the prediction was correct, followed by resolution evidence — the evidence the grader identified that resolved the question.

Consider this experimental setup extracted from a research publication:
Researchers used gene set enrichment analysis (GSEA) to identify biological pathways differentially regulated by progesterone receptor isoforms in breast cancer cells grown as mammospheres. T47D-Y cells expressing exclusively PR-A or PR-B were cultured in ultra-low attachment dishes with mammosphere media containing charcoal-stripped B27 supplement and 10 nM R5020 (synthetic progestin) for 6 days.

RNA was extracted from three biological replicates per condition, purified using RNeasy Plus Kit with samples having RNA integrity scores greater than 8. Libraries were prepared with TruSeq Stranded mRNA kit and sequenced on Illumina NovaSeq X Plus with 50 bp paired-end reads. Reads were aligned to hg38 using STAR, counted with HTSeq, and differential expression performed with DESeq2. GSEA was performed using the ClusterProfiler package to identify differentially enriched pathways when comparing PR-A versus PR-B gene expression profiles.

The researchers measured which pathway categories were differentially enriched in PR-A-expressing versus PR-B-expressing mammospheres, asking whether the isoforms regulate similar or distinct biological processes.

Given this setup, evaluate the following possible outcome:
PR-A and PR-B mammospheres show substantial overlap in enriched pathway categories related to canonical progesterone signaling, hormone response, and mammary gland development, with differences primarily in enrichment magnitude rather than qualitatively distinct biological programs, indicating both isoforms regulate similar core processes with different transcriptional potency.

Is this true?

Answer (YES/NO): NO